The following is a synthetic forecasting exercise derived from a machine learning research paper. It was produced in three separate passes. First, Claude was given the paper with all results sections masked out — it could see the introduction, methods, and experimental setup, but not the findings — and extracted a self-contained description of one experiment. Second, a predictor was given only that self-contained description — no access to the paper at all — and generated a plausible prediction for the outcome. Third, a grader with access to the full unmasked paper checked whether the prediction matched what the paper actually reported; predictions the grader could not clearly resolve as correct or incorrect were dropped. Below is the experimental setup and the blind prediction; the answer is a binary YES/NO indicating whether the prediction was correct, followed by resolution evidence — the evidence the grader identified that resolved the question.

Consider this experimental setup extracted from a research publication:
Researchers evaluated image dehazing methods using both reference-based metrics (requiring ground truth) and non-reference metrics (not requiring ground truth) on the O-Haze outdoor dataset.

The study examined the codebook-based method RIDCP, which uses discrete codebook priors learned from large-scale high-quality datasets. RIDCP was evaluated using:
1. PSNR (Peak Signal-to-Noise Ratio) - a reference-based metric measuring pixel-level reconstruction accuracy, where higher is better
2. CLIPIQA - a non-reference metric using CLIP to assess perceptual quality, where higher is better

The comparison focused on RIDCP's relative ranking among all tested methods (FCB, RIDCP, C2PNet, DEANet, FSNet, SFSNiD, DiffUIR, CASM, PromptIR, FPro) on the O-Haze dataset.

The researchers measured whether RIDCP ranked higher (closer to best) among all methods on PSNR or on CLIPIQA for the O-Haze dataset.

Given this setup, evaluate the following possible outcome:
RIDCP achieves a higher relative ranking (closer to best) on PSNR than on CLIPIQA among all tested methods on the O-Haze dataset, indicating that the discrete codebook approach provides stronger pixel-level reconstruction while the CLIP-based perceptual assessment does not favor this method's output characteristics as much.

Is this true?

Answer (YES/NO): NO